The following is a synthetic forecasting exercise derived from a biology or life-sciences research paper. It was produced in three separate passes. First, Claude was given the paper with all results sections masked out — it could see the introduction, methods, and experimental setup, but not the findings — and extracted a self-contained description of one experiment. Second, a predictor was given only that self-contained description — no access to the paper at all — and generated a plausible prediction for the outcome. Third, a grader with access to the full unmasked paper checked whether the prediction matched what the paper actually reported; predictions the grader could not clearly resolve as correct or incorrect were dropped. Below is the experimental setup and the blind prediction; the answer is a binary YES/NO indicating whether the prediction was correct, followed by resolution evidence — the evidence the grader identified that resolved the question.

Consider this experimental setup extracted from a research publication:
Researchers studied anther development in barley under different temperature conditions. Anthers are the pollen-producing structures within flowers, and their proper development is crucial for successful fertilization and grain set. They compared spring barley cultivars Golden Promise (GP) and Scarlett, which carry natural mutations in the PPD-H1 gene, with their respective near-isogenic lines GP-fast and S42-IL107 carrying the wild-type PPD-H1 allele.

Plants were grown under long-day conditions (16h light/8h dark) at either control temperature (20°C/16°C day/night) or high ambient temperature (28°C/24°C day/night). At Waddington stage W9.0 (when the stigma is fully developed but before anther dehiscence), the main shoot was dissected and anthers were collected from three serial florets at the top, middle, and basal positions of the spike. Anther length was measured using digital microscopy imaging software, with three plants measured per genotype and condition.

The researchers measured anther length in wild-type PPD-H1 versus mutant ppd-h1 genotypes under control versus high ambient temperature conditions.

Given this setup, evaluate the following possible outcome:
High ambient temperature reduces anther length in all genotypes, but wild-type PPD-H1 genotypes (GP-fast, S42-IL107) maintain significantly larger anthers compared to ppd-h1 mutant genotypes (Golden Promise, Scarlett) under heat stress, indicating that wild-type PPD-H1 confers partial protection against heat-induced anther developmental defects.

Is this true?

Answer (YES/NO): NO